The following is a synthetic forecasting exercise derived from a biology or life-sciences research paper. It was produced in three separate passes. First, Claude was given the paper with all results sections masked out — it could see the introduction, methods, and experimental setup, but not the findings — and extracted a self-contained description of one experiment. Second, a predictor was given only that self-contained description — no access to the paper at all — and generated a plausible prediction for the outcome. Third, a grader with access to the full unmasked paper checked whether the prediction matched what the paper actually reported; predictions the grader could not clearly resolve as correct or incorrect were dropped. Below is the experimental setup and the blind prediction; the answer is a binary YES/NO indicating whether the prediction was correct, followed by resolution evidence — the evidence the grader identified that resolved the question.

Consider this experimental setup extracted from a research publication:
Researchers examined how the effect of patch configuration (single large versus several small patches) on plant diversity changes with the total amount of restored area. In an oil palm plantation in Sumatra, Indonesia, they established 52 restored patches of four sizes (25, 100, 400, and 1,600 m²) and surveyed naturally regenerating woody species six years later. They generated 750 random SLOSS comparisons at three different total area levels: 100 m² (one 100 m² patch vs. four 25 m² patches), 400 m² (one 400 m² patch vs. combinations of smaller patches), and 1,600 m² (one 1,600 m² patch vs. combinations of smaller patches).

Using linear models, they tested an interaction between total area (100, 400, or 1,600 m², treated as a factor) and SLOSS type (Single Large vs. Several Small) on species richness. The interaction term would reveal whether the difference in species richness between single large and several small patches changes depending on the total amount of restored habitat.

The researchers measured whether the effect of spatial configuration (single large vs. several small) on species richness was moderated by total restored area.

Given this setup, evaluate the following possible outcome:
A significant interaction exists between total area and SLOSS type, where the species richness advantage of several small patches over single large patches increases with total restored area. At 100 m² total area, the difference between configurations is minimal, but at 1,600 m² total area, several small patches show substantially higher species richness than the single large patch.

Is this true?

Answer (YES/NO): NO